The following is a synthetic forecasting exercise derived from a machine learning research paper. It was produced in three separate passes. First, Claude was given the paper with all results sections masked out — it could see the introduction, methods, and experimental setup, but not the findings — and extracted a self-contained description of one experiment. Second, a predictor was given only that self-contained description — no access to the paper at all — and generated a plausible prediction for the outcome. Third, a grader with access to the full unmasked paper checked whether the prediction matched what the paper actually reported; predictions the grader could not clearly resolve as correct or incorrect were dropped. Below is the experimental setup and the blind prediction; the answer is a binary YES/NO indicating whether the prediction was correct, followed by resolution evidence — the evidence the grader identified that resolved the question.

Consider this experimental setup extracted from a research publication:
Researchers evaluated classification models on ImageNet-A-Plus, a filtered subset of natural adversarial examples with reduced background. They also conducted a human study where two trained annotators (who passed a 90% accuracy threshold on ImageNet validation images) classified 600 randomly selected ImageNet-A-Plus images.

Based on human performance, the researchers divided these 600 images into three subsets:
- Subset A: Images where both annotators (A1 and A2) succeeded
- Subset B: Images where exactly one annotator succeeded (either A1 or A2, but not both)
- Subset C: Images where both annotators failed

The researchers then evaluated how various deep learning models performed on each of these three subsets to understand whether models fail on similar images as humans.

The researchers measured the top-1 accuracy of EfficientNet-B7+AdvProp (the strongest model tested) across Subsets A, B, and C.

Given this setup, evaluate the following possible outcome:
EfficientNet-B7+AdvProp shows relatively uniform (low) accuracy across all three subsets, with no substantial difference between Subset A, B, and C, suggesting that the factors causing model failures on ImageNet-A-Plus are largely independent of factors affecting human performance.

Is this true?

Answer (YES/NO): NO